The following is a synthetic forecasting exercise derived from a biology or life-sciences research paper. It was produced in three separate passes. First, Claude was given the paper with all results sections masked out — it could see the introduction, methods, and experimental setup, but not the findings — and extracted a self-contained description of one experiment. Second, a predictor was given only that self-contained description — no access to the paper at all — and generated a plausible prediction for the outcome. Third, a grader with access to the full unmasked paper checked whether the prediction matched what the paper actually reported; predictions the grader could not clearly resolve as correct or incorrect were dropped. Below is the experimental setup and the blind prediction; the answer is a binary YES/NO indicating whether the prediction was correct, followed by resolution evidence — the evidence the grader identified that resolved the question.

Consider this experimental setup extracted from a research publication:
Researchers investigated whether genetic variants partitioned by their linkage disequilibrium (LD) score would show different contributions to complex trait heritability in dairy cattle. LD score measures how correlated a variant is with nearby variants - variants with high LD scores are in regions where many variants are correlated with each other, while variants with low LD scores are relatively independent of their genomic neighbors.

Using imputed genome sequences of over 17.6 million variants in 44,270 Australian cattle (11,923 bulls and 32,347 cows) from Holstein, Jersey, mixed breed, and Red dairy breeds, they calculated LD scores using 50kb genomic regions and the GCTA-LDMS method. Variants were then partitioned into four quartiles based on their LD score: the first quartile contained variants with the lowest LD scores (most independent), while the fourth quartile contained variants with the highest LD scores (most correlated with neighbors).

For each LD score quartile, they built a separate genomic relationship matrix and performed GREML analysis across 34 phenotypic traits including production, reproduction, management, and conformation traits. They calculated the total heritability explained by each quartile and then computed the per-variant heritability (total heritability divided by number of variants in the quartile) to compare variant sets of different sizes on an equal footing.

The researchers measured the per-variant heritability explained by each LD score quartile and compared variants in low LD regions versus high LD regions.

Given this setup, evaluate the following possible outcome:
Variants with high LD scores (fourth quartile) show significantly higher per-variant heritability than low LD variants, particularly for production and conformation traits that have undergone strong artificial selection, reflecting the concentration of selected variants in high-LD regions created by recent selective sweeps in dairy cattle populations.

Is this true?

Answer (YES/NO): NO